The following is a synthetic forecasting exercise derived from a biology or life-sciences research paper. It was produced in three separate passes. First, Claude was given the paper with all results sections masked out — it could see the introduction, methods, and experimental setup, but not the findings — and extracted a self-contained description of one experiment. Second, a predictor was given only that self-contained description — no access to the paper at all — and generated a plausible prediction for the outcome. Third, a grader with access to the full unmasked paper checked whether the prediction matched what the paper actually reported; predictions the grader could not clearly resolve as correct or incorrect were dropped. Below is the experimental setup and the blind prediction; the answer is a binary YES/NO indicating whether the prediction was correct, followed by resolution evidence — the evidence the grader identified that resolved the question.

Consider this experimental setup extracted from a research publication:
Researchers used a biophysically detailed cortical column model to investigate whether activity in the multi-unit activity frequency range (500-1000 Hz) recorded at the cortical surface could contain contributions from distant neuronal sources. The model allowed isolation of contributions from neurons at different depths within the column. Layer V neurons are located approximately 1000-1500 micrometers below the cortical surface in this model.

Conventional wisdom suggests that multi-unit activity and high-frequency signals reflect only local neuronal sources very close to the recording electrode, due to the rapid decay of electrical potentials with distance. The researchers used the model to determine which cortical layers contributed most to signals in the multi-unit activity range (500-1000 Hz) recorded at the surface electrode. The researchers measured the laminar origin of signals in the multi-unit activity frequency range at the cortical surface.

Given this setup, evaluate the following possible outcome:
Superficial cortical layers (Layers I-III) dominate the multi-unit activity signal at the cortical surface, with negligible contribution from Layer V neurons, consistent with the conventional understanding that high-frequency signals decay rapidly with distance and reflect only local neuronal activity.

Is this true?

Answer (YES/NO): NO